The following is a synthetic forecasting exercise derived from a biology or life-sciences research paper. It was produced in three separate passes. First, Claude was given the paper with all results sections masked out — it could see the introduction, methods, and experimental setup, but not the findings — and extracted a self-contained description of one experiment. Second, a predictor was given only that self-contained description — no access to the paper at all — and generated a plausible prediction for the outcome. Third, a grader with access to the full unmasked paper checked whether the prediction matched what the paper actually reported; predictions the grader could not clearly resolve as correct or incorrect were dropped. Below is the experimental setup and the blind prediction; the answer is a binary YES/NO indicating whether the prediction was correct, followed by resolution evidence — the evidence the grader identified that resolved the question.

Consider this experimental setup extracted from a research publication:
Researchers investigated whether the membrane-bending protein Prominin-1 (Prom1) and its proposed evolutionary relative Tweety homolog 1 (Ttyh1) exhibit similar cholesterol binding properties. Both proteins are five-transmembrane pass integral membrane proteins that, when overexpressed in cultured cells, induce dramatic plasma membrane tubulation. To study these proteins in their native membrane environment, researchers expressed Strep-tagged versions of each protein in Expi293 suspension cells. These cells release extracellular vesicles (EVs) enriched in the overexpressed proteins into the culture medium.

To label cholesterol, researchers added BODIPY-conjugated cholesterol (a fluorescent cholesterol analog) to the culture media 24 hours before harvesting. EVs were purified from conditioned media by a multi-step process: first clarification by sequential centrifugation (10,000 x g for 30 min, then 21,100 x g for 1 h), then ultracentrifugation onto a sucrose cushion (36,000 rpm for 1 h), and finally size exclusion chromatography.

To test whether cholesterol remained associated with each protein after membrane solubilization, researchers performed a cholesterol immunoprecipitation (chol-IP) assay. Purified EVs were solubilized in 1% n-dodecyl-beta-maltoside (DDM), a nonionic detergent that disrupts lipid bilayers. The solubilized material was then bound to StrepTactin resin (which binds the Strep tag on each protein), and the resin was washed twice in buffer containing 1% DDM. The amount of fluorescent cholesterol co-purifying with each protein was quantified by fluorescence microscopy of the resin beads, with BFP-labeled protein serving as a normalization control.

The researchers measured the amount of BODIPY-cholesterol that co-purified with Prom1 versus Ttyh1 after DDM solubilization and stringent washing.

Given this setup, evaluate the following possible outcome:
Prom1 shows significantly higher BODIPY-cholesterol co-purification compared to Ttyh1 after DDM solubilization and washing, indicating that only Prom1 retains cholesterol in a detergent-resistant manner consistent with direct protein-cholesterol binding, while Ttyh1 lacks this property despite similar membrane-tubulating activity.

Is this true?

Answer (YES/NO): YES